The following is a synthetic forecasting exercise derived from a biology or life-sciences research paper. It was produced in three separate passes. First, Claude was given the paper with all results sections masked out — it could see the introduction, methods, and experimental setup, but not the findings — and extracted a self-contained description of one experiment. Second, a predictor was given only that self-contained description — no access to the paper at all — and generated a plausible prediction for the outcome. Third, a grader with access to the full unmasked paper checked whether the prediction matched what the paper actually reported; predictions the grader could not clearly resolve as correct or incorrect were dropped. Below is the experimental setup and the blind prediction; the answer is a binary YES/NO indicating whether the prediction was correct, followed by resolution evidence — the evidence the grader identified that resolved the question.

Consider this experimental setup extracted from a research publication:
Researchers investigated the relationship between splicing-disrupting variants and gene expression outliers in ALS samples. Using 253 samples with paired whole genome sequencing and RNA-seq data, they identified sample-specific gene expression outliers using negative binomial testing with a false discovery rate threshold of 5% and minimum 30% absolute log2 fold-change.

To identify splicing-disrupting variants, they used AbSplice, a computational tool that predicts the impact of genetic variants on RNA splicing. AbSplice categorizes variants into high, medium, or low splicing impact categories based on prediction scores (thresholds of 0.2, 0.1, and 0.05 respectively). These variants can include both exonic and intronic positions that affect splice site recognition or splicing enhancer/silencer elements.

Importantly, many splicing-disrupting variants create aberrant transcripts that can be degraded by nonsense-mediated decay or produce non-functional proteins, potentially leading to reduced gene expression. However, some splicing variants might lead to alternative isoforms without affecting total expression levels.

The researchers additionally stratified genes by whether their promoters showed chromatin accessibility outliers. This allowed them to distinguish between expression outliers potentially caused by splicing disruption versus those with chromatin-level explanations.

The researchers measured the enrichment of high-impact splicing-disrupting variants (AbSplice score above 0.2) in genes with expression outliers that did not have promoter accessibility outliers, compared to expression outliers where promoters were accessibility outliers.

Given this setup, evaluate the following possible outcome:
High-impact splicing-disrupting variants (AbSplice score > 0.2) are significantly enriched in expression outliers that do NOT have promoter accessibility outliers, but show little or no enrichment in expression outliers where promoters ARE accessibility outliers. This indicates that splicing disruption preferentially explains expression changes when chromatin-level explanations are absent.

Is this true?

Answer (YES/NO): YES